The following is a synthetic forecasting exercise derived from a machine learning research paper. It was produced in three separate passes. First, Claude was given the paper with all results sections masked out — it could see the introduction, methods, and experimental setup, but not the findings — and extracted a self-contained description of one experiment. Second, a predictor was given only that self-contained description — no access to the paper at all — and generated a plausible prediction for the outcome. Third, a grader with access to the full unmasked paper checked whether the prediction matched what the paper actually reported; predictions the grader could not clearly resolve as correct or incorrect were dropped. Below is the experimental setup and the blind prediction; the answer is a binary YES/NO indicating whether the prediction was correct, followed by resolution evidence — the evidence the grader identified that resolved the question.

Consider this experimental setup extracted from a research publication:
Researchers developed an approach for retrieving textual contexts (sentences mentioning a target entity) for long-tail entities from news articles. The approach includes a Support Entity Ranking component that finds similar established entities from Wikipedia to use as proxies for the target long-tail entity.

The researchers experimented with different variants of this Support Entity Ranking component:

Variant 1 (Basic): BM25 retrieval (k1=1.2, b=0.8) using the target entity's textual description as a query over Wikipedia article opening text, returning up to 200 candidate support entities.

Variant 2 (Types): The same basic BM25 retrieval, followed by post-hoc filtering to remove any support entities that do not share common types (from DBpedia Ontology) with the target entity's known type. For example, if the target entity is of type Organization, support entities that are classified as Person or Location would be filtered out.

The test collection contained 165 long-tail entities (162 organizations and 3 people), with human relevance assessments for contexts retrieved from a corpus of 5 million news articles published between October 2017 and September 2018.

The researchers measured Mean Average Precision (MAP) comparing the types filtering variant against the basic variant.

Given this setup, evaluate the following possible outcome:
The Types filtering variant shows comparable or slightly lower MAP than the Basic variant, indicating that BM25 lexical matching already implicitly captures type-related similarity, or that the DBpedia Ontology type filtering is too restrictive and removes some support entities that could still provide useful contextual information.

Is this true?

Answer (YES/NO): NO